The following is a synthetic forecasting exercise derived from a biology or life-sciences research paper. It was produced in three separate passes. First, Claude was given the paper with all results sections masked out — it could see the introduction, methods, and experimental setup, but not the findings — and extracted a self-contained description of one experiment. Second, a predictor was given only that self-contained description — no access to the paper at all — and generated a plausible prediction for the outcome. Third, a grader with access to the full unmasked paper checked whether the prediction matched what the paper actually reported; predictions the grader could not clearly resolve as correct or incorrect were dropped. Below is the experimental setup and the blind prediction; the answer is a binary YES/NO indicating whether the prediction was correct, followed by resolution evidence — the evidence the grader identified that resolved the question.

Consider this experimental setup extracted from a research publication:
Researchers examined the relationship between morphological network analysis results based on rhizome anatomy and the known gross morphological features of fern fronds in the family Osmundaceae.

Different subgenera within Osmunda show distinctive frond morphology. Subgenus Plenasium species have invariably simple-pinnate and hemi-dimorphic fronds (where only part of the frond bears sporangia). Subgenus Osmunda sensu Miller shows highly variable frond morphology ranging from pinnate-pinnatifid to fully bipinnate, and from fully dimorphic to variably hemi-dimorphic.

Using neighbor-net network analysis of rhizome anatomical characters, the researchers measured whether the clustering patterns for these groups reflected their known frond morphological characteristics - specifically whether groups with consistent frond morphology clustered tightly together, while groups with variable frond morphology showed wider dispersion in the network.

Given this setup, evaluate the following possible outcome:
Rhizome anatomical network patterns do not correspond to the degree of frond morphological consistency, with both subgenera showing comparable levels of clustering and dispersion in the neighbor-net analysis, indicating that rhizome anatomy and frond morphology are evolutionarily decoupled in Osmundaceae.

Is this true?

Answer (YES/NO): NO